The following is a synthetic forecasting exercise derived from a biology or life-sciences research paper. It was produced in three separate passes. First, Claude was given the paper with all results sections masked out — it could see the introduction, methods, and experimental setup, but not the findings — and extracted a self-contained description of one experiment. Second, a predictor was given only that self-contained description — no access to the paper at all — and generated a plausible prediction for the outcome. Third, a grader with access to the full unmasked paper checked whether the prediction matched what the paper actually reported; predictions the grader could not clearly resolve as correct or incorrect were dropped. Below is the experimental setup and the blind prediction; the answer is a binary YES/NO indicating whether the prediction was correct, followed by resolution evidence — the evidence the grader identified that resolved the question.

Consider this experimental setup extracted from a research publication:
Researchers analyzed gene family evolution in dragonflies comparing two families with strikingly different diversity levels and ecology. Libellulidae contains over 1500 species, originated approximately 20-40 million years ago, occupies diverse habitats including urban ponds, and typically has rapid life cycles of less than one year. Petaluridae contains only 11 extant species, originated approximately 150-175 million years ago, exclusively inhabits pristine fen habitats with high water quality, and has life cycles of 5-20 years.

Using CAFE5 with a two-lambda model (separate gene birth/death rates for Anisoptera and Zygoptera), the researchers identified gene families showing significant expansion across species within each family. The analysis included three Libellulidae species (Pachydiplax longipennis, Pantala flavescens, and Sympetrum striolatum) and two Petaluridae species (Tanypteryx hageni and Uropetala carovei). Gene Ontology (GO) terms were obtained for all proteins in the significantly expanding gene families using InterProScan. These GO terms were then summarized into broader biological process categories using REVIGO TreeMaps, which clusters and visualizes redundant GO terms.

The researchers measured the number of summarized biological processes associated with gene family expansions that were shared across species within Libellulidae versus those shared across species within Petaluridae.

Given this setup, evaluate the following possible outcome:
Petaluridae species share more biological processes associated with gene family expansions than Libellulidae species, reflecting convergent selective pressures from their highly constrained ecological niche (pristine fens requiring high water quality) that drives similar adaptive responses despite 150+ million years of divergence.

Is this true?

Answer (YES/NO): NO